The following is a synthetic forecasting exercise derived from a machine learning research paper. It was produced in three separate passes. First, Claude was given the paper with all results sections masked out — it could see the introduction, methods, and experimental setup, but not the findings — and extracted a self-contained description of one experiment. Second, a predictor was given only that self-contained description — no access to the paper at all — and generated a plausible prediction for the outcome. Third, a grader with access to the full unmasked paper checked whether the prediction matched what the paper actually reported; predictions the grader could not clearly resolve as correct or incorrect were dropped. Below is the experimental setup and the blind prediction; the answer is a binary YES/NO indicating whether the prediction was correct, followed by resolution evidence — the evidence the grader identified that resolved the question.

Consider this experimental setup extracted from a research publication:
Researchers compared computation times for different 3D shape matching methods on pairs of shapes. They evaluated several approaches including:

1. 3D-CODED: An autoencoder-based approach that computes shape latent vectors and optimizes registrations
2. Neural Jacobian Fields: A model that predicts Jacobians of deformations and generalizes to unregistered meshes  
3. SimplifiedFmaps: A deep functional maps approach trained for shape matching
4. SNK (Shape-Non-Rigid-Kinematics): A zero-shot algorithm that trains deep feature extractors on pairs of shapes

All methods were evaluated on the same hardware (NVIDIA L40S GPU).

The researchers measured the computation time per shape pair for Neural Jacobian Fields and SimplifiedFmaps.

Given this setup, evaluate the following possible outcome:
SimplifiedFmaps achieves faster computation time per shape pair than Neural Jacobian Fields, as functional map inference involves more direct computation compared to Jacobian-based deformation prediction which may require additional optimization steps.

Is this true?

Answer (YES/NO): YES